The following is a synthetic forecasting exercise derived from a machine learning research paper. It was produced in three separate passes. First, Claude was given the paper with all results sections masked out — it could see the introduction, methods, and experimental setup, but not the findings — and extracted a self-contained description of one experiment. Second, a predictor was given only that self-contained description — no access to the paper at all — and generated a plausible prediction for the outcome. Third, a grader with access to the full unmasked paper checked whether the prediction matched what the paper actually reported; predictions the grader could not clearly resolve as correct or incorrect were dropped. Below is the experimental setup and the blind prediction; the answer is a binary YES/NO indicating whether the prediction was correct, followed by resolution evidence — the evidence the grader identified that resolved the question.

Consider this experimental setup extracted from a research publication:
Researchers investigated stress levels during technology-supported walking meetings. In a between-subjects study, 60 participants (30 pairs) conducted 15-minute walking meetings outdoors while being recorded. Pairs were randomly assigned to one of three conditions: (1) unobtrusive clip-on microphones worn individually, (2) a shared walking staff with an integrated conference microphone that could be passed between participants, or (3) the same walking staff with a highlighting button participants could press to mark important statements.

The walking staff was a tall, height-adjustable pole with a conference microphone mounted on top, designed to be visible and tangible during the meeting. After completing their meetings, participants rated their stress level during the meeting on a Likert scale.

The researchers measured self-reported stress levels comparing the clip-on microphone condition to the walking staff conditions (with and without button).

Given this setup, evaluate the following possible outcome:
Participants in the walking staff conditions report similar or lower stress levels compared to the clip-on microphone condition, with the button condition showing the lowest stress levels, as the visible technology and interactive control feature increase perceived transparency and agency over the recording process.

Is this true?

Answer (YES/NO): NO